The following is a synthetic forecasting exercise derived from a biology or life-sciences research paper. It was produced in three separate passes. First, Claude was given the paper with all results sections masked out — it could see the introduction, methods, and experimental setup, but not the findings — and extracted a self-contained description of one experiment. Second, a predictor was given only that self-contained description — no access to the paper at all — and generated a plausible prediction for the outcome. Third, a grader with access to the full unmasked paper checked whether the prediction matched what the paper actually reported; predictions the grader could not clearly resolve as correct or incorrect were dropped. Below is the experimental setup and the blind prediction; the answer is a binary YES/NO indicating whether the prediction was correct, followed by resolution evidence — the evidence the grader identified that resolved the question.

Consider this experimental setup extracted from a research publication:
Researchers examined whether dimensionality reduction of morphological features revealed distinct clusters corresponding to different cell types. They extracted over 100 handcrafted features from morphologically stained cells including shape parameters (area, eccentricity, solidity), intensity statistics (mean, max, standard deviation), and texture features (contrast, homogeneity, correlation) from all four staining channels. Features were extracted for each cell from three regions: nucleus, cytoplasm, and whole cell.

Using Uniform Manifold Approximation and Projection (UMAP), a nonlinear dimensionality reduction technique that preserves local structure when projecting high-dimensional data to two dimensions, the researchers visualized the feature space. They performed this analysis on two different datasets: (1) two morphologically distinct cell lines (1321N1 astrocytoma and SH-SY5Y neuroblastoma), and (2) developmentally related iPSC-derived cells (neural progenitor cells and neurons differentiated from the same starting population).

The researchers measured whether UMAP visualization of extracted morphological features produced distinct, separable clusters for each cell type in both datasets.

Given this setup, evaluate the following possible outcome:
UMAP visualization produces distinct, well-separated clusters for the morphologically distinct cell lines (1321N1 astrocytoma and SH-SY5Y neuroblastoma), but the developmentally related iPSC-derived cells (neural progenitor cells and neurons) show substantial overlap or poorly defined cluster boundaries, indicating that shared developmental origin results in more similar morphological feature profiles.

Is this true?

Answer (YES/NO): NO